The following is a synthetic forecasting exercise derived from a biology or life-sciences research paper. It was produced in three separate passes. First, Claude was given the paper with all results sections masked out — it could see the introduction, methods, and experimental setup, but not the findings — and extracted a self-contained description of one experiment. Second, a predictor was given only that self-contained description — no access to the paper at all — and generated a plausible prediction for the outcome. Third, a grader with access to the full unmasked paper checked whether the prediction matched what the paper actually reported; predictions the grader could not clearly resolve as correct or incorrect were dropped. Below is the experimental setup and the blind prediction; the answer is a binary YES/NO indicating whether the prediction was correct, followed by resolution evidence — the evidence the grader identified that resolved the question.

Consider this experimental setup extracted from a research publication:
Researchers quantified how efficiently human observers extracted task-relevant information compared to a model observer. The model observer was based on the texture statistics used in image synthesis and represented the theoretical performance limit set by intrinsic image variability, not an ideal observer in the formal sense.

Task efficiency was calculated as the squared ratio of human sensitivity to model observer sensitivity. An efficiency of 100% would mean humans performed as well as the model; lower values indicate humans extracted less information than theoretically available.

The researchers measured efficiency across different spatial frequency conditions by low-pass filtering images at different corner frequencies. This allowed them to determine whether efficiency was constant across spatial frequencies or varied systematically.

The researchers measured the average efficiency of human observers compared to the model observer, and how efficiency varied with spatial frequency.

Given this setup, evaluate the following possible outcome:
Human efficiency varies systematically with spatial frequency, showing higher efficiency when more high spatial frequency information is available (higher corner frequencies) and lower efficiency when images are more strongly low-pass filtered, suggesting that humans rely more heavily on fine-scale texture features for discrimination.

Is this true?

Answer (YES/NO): NO